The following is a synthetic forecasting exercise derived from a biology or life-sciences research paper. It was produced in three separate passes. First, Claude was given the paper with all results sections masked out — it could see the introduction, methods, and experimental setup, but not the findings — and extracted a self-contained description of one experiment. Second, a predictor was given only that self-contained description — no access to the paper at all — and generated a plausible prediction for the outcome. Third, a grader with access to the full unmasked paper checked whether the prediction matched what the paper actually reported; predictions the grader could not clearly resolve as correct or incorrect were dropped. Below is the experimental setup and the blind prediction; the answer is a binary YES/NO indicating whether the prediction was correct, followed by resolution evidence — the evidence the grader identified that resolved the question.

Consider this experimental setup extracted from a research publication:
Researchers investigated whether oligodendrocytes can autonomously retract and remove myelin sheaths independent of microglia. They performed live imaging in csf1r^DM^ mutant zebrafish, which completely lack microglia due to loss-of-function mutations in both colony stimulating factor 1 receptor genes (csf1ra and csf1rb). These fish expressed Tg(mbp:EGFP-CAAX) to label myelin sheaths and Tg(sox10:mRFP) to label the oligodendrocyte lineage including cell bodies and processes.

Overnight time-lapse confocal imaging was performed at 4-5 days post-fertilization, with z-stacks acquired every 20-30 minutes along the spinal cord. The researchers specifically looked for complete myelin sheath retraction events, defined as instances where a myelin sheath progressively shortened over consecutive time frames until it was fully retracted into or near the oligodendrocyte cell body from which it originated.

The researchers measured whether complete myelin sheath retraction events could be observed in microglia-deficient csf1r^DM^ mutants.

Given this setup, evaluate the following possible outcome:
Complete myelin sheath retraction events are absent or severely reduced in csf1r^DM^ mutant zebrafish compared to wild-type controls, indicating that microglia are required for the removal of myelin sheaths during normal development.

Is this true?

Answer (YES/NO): NO